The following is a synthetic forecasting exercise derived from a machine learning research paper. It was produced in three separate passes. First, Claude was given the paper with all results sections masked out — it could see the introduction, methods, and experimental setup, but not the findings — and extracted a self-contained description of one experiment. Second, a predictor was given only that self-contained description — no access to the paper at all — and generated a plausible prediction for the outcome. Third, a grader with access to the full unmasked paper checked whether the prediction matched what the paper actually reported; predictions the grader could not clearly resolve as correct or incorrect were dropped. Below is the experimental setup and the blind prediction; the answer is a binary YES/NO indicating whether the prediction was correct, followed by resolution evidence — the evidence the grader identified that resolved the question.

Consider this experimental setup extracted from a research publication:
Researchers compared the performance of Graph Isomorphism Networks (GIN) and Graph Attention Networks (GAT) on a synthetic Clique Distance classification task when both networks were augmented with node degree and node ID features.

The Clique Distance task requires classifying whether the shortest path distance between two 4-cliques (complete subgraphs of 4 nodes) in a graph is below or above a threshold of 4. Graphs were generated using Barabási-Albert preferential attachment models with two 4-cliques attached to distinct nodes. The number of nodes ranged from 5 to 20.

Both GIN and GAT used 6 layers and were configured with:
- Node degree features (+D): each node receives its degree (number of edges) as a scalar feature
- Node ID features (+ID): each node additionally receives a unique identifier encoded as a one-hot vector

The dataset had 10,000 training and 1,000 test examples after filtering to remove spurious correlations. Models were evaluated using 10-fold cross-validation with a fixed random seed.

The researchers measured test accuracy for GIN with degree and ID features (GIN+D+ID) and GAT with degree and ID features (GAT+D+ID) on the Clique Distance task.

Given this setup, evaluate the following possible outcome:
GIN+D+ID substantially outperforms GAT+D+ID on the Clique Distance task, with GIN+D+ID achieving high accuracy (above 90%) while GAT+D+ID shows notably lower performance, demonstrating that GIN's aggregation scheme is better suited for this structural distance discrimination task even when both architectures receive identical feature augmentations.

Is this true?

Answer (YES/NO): NO